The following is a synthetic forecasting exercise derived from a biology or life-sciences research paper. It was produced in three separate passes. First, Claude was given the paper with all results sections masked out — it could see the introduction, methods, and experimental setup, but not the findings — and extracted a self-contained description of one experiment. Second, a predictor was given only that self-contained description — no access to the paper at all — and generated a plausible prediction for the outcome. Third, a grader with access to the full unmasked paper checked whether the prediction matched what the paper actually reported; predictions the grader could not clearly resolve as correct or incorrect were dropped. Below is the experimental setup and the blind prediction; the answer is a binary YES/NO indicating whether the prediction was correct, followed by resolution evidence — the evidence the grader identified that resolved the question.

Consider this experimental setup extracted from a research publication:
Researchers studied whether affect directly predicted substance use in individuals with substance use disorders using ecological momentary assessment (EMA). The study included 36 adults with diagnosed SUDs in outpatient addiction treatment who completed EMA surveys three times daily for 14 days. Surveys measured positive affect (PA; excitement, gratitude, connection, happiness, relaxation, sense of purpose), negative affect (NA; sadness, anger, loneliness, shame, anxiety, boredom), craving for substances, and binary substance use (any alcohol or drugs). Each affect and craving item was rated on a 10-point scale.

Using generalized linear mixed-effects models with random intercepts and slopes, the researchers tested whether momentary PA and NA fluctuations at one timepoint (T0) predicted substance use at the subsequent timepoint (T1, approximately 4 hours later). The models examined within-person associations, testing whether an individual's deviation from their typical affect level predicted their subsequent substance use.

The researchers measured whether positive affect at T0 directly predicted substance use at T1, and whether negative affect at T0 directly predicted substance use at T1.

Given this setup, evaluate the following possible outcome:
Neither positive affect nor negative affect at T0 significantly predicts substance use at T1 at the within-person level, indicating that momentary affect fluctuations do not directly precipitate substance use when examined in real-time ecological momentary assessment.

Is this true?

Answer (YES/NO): YES